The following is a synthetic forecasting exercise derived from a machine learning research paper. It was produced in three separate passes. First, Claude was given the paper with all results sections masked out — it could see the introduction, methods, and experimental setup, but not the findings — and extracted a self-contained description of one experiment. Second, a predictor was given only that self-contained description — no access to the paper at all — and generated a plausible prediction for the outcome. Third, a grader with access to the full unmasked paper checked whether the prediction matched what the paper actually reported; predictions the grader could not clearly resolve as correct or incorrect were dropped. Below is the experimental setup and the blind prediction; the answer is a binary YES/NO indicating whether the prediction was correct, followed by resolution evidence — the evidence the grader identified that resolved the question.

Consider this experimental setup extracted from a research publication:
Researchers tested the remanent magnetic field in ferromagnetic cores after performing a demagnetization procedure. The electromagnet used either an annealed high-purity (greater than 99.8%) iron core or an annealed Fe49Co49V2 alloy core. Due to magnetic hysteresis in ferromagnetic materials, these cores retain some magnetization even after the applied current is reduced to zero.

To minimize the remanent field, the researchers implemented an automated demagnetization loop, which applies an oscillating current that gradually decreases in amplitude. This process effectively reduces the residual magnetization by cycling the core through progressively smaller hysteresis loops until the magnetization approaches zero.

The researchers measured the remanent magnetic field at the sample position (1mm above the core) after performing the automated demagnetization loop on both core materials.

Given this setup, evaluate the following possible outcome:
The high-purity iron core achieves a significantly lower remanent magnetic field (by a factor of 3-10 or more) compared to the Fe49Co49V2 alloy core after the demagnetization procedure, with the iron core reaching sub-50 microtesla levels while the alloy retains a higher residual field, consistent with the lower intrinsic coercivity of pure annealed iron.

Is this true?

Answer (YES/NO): NO